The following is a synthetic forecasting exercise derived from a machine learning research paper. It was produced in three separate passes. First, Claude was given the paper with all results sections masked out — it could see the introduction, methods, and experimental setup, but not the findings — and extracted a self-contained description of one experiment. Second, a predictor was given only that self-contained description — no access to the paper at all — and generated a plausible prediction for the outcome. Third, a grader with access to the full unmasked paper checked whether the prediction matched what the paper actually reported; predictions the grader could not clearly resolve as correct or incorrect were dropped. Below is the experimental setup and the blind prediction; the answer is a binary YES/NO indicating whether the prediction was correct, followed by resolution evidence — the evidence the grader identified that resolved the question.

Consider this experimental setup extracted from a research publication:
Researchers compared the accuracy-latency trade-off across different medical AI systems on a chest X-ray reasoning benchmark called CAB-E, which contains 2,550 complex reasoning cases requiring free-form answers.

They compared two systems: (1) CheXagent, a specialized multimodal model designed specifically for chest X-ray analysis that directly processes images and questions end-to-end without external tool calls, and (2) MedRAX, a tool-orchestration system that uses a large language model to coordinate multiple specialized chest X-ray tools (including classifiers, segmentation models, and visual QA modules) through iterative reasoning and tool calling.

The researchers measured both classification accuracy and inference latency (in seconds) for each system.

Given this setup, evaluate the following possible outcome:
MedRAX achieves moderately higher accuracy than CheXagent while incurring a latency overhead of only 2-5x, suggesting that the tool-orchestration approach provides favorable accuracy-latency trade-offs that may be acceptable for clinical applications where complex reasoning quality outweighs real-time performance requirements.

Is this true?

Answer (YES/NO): NO